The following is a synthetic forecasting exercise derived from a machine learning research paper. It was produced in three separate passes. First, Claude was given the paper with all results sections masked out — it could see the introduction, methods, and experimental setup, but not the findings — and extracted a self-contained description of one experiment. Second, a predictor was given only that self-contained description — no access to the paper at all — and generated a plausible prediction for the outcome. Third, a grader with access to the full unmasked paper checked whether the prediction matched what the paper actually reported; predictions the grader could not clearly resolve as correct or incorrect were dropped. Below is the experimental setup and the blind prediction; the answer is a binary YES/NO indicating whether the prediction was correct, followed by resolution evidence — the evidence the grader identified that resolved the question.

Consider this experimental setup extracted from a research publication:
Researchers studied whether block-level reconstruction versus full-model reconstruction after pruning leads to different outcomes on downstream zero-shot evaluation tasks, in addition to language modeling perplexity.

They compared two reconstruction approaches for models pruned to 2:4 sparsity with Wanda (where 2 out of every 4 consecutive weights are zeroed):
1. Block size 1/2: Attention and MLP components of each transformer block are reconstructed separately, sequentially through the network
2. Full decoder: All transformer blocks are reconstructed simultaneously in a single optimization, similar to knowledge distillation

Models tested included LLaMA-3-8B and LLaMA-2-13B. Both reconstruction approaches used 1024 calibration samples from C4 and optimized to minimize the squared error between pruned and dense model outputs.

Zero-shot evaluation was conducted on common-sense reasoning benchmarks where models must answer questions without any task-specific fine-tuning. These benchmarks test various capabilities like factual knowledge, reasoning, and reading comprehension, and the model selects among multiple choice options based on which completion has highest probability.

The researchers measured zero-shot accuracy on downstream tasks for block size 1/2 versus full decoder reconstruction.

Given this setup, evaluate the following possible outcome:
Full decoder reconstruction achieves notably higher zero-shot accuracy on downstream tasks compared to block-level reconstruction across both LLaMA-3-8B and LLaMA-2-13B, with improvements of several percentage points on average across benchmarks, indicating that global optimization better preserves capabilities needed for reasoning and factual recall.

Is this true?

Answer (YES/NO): NO